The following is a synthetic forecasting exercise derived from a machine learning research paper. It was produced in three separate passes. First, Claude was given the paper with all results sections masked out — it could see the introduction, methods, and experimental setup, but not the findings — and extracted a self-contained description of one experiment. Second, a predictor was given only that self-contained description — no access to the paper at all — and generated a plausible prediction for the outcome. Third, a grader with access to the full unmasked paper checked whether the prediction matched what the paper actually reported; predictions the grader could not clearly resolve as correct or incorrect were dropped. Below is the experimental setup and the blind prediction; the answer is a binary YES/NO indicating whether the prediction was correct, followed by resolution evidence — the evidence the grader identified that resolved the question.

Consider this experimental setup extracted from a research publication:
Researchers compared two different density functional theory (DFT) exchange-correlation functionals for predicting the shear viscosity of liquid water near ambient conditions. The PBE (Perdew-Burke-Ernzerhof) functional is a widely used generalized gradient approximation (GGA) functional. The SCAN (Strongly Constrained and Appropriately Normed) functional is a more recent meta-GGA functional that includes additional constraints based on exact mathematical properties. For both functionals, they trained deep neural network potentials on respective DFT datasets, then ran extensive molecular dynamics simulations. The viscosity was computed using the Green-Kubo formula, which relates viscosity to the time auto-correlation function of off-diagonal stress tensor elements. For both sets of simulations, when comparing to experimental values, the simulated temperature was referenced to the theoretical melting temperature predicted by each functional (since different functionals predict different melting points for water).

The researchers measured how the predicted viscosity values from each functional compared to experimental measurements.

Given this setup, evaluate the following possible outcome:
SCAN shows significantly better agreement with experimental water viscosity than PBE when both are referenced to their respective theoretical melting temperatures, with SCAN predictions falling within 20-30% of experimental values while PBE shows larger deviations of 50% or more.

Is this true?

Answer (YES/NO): NO